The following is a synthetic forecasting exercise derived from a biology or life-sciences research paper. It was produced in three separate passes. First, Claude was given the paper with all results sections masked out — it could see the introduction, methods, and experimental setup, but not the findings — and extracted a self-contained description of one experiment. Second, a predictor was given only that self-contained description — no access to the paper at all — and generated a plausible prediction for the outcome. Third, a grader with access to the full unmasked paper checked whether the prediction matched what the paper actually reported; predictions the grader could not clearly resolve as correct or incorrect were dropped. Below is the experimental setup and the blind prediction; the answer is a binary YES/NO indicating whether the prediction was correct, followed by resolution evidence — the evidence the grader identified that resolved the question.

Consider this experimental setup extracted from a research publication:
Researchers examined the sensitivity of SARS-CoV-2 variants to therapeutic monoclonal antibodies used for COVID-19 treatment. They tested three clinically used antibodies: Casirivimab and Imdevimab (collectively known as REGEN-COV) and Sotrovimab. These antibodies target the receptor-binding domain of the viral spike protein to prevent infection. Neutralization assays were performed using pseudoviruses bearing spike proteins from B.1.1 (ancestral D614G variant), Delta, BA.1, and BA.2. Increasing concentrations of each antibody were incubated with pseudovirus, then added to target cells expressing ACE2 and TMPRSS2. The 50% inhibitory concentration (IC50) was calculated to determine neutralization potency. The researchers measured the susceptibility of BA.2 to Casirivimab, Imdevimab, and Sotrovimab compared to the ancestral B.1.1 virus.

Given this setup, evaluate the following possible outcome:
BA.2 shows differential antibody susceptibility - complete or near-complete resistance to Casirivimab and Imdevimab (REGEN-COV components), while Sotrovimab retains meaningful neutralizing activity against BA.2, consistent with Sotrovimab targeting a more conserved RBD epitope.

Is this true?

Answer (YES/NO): YES